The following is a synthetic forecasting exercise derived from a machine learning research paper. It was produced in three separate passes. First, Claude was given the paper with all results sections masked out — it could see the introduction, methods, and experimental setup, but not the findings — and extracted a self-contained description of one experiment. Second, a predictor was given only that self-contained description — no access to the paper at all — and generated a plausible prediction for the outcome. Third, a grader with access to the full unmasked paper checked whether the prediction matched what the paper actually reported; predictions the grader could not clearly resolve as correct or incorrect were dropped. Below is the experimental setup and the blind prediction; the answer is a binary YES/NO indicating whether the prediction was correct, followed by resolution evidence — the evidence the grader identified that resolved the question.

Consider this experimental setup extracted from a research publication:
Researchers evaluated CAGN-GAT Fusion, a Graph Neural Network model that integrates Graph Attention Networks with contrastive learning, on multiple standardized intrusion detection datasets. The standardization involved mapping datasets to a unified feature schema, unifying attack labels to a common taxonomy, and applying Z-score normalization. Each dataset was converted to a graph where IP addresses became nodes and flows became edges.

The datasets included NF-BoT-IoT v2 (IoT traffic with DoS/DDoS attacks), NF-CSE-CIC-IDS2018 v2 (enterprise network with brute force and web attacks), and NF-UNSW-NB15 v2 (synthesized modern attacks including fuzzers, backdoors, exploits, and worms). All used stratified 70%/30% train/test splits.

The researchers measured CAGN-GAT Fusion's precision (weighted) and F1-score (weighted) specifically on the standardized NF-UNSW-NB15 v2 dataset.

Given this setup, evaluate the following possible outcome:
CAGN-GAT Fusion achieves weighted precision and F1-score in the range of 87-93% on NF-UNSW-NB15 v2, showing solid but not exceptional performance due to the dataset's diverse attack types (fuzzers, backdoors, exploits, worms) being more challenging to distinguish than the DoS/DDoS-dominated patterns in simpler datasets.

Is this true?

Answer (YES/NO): NO